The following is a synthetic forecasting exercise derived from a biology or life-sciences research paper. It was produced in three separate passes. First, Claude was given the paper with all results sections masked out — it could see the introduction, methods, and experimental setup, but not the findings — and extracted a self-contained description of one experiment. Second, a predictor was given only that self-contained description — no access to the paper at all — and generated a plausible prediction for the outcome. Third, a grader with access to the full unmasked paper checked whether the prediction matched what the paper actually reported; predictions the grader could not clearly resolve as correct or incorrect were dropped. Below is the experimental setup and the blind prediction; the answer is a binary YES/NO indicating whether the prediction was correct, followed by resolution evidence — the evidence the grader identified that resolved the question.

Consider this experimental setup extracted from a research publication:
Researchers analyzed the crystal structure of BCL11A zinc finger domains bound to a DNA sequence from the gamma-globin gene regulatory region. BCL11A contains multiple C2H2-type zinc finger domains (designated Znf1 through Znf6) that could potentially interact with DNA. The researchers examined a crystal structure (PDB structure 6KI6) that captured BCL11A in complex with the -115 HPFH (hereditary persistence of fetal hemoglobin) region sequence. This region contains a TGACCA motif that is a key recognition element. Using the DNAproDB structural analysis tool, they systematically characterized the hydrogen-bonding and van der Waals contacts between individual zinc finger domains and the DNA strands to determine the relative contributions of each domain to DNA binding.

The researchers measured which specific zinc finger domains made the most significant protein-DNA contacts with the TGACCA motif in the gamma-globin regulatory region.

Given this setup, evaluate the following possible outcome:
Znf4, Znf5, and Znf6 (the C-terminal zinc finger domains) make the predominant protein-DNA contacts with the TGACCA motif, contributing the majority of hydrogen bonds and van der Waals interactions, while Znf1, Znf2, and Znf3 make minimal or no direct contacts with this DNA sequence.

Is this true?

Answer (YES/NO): NO